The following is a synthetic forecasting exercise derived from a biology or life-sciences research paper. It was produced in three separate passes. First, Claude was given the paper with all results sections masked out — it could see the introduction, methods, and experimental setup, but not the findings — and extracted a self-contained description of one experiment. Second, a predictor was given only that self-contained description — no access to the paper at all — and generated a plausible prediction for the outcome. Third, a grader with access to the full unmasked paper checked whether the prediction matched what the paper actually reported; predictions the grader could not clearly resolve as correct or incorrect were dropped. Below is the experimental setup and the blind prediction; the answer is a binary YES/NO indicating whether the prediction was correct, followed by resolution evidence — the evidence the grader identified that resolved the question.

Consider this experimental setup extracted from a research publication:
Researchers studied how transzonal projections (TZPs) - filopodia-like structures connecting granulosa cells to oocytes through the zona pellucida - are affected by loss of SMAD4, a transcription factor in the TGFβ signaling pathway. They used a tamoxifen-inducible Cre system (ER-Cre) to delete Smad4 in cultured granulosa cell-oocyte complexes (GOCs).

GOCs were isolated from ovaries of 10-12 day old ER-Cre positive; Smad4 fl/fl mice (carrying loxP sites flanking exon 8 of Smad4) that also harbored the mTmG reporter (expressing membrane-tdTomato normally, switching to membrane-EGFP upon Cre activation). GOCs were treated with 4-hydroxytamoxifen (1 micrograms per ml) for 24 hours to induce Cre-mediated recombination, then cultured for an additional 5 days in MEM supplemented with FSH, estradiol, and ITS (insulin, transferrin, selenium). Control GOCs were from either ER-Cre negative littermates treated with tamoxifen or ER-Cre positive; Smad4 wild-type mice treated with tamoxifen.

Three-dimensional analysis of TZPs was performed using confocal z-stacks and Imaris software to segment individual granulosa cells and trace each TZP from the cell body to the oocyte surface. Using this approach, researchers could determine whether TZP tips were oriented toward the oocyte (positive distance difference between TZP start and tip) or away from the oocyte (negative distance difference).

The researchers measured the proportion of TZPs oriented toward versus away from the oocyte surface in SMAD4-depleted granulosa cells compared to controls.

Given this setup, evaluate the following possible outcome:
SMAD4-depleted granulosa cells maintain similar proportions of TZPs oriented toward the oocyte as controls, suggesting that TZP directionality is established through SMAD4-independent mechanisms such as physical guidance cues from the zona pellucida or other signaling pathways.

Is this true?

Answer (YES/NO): YES